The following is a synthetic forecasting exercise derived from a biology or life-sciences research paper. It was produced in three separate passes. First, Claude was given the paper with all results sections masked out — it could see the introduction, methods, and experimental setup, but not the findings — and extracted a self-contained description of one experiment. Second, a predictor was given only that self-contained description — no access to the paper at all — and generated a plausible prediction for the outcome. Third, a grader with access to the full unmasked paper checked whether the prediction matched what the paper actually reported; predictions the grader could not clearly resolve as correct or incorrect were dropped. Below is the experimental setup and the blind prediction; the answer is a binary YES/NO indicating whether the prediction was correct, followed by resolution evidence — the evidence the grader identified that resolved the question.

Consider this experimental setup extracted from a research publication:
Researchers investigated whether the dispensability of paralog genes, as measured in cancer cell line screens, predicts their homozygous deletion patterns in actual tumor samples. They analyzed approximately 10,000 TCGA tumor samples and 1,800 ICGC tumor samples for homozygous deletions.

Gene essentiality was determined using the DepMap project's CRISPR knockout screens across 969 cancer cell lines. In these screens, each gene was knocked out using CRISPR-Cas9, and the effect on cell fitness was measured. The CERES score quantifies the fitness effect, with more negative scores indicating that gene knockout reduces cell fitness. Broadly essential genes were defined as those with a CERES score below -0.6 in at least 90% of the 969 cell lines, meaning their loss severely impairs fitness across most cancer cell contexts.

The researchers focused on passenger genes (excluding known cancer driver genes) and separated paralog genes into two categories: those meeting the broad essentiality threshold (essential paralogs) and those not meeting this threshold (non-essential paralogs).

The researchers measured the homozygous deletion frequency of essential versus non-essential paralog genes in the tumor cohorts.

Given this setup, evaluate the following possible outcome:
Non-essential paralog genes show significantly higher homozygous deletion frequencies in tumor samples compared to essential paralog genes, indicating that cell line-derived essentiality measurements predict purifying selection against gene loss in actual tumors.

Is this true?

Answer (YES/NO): YES